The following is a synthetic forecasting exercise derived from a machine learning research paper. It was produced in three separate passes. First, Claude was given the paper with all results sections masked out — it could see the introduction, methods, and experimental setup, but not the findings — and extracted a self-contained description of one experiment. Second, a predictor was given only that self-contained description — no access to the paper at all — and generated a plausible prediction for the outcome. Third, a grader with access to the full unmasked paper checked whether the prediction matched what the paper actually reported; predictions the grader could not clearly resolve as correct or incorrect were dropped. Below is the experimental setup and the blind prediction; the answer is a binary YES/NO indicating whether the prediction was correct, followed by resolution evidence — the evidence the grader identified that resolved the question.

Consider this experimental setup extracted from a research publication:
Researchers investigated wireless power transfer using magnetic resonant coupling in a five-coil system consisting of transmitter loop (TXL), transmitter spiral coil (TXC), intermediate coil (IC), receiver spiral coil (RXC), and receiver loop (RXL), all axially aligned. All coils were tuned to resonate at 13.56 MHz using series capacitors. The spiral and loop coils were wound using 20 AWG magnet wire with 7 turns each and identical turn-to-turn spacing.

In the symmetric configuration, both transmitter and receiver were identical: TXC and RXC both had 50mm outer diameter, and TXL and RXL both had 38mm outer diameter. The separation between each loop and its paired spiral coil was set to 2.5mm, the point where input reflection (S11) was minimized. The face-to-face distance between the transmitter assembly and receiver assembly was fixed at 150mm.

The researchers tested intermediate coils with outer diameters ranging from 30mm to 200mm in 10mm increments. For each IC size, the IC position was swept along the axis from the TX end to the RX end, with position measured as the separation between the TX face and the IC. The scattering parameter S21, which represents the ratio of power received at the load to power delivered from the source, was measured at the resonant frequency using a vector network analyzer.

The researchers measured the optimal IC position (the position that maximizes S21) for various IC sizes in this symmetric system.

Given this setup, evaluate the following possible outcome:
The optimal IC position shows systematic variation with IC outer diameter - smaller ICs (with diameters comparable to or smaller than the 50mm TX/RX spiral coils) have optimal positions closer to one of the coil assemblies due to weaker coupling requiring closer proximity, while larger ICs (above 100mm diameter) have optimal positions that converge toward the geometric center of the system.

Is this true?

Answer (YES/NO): NO